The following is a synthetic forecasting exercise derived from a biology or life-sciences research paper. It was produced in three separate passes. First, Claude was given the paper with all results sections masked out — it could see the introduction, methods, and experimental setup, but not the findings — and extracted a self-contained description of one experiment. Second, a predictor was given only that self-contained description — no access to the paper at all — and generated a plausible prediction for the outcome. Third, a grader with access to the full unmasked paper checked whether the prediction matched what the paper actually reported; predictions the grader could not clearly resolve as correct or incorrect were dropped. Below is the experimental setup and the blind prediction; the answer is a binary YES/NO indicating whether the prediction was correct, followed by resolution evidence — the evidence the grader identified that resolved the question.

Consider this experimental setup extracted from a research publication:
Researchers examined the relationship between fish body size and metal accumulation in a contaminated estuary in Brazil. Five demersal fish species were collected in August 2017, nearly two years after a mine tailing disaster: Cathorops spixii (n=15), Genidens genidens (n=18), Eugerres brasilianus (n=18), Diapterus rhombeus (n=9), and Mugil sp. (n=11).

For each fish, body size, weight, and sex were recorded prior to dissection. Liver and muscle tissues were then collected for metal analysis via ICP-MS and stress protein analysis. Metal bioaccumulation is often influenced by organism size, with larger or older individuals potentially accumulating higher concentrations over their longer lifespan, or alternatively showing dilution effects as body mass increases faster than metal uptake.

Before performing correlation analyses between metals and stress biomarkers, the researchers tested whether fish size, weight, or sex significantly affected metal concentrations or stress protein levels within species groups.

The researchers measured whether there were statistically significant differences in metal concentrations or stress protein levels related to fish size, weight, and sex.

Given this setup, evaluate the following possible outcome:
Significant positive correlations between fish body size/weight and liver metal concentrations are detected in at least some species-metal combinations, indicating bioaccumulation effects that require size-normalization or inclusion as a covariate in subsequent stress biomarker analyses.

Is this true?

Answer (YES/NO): NO